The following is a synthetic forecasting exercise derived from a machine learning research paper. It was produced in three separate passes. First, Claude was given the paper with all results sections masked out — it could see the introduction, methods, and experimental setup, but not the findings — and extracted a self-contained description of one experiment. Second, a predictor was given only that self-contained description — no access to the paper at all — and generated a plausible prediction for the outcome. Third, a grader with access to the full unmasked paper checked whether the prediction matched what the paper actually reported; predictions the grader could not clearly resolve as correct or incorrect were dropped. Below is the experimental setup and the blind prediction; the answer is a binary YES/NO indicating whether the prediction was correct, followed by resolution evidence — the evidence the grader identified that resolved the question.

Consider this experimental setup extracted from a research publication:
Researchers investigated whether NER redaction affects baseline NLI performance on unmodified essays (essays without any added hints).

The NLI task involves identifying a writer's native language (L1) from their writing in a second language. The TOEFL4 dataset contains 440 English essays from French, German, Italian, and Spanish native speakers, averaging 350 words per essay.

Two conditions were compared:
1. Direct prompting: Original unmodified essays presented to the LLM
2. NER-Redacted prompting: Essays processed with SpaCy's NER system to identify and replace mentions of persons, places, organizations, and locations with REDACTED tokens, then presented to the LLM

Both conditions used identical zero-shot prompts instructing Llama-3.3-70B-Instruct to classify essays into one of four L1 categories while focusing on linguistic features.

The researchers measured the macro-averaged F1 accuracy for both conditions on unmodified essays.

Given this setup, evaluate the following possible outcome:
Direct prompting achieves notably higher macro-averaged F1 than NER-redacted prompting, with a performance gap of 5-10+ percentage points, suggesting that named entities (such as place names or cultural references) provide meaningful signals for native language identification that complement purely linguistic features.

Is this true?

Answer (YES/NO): NO